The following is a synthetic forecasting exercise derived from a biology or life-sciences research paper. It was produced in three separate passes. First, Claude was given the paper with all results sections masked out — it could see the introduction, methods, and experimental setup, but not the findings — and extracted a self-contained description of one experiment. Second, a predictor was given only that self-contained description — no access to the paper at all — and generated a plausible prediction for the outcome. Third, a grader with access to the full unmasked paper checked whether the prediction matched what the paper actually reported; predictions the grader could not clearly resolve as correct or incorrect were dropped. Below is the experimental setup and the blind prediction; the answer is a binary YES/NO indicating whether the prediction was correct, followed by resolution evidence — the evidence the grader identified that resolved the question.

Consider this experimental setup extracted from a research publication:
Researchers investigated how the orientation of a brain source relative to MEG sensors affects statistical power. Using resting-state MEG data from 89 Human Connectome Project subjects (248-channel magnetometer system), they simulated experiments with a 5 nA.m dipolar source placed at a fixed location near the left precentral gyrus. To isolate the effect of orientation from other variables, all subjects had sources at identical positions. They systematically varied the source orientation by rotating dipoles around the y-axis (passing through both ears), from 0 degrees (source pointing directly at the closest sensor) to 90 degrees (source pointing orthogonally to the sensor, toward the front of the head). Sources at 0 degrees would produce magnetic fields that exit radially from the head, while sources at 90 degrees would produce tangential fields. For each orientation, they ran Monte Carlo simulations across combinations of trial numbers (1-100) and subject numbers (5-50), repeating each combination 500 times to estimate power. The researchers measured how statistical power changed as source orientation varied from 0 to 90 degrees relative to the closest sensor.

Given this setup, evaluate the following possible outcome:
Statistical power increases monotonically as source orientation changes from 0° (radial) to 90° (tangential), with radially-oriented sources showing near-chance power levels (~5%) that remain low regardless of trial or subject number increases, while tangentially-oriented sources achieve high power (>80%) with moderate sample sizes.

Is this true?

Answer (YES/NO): NO